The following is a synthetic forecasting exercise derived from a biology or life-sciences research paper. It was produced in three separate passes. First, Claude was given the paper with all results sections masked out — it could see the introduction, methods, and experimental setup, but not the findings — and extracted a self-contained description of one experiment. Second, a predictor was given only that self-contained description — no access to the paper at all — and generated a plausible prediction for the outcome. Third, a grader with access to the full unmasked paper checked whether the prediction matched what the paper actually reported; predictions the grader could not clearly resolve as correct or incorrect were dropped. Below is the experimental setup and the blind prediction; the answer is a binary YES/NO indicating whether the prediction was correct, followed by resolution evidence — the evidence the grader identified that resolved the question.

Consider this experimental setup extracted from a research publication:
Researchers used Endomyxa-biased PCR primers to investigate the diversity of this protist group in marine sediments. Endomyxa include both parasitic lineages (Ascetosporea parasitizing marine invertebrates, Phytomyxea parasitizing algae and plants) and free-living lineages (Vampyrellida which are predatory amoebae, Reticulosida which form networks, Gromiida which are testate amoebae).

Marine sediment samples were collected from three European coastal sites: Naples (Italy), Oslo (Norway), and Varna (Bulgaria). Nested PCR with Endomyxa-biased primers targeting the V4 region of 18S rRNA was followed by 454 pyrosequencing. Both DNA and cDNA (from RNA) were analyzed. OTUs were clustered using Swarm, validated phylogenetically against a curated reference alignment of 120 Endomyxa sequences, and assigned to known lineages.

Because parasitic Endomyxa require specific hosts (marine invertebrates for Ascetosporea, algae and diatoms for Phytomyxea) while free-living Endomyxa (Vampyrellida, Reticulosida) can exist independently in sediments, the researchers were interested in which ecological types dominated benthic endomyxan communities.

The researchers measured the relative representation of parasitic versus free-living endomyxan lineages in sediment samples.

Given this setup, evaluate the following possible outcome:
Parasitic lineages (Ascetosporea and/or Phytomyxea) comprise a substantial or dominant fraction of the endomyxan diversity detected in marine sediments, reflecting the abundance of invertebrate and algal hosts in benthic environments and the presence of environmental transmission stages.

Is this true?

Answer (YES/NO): NO